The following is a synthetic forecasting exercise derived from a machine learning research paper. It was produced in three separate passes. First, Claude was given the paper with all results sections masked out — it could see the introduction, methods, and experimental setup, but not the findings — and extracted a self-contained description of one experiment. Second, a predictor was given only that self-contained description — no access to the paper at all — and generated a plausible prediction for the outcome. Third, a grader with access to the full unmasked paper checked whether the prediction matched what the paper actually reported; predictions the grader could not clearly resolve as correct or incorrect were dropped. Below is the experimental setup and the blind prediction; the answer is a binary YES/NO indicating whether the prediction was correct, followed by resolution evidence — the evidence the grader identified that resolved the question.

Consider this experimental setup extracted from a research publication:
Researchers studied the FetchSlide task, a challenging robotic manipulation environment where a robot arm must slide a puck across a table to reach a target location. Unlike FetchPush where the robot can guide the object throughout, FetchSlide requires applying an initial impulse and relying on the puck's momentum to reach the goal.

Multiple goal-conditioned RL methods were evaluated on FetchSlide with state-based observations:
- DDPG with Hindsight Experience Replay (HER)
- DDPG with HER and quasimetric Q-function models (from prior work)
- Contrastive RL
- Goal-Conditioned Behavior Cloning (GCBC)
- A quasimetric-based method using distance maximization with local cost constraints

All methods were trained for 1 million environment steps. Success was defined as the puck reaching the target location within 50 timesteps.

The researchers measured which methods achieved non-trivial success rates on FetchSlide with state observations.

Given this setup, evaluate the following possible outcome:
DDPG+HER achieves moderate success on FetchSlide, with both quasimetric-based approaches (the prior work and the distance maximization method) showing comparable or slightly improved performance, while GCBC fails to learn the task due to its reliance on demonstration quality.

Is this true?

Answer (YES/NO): NO